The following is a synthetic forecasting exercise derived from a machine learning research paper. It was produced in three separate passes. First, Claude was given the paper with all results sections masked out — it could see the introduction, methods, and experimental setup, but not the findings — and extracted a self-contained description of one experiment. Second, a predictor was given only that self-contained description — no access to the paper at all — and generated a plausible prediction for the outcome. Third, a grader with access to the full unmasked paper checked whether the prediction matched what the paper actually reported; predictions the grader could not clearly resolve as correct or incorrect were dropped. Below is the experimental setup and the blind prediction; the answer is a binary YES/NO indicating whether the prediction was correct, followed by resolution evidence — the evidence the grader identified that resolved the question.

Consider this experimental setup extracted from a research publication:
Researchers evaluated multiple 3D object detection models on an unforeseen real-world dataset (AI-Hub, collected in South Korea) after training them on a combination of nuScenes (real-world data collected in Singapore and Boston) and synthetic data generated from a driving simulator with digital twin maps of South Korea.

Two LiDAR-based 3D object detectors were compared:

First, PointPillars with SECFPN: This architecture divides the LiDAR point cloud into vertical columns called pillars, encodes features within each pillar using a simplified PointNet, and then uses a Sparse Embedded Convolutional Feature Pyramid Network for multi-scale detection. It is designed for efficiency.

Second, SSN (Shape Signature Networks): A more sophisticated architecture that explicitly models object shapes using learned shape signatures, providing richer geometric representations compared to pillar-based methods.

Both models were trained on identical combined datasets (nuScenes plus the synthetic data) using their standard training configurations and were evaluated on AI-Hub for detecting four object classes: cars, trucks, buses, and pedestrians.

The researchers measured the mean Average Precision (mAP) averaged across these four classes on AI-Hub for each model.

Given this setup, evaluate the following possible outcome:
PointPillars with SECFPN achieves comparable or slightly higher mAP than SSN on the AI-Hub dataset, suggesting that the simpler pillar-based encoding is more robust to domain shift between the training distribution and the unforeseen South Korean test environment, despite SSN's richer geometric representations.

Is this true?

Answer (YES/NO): NO